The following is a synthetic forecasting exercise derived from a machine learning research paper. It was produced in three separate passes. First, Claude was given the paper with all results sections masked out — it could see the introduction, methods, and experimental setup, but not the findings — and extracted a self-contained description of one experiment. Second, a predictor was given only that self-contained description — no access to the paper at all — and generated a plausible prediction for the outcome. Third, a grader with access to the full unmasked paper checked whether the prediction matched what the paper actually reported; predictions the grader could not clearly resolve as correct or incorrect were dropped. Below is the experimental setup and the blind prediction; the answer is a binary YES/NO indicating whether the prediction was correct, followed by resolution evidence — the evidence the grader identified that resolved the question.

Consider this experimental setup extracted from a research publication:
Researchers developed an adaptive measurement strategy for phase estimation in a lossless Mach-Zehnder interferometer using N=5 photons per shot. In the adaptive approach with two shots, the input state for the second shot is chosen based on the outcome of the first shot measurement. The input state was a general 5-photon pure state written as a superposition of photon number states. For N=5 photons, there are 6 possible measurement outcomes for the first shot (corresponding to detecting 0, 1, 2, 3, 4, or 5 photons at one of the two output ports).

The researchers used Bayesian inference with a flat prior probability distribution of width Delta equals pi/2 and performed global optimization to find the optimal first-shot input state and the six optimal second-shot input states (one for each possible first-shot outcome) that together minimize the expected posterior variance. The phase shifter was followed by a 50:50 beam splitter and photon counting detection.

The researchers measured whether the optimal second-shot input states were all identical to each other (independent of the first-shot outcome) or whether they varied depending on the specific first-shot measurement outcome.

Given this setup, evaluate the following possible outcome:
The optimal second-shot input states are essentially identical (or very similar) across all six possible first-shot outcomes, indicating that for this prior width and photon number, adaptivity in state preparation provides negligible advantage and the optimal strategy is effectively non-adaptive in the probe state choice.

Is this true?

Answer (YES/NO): NO